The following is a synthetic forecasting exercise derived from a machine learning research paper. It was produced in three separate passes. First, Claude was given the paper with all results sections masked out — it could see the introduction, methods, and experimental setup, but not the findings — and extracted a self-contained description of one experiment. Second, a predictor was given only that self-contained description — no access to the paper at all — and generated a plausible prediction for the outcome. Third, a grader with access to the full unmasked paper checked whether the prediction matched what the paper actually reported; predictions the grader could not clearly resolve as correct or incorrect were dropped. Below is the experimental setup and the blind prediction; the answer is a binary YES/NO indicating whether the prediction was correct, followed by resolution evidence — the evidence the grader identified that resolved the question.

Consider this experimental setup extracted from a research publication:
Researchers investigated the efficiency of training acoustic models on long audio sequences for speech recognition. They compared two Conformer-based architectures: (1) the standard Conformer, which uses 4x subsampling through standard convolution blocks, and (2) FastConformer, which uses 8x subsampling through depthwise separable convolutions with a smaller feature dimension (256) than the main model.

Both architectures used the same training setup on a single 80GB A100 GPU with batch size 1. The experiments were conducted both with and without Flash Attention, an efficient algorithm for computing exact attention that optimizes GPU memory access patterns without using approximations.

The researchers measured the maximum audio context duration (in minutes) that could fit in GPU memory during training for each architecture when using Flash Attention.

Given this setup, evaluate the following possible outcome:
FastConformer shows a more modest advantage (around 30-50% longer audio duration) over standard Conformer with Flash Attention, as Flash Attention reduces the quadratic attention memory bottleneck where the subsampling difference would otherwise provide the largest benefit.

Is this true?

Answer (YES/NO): NO